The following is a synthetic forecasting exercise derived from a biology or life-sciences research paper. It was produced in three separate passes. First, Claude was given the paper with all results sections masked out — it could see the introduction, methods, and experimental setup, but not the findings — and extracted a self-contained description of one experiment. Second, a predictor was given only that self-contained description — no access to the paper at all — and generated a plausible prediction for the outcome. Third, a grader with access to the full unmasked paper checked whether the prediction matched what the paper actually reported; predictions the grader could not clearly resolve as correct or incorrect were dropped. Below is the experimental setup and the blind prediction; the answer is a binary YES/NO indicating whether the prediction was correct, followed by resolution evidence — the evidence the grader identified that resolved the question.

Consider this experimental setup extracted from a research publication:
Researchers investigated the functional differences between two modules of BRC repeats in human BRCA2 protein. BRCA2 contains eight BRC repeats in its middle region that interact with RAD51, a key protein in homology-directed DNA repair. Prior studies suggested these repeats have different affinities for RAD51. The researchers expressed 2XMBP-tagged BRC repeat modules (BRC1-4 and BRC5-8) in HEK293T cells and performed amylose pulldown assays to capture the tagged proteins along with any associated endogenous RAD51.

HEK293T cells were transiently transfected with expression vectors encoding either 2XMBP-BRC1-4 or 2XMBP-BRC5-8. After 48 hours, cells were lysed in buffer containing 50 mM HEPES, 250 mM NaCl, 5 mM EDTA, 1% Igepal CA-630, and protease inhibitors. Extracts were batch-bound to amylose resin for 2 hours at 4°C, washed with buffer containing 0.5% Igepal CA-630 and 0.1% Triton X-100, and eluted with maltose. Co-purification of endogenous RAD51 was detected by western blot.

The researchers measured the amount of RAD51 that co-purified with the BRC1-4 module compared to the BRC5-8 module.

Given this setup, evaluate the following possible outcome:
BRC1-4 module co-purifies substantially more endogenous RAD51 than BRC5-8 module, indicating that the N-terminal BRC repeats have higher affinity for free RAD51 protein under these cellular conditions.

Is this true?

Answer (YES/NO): YES